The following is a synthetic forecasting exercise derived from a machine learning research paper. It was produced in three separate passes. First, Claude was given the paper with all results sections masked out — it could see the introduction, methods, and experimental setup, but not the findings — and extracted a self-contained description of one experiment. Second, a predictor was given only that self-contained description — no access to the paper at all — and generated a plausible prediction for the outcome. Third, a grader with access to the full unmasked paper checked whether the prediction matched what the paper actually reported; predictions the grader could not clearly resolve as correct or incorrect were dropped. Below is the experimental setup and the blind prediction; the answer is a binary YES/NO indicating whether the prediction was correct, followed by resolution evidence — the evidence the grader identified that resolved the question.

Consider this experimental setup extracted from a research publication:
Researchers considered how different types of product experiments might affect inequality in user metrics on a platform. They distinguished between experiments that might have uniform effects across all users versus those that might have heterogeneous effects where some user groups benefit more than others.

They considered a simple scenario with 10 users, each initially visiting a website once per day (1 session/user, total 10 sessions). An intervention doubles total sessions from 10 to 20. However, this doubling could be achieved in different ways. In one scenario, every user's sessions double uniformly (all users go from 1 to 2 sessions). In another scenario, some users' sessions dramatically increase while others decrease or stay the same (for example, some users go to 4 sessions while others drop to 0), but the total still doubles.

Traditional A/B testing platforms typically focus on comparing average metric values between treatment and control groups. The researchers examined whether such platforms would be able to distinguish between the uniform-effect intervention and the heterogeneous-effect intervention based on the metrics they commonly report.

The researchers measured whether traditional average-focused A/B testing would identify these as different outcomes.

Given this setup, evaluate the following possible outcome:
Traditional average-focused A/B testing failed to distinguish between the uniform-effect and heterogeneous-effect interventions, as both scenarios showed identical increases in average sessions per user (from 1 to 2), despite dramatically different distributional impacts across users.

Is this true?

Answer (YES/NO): YES